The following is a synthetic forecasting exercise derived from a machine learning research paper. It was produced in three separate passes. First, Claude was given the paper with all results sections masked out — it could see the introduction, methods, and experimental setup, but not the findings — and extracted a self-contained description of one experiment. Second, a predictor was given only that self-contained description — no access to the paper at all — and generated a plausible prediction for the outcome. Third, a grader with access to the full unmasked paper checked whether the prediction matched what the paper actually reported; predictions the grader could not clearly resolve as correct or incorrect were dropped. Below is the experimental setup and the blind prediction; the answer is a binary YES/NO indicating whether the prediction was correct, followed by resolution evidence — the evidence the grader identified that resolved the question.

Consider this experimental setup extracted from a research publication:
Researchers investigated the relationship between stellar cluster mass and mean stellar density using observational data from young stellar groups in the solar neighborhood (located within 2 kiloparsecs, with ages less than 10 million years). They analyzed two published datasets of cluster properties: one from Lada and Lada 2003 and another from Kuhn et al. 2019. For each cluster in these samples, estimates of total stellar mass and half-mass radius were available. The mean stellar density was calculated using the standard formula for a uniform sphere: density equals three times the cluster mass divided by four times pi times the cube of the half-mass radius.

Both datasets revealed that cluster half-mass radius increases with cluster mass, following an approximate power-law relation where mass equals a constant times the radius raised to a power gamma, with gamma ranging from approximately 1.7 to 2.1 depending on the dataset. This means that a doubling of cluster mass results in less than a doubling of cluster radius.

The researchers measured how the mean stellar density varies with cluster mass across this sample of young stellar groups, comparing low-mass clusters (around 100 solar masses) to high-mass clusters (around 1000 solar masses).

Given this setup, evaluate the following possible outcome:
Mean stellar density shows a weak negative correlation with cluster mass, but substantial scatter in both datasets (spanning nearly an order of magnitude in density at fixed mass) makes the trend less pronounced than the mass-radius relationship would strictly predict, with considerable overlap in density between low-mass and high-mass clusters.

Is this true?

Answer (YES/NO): NO